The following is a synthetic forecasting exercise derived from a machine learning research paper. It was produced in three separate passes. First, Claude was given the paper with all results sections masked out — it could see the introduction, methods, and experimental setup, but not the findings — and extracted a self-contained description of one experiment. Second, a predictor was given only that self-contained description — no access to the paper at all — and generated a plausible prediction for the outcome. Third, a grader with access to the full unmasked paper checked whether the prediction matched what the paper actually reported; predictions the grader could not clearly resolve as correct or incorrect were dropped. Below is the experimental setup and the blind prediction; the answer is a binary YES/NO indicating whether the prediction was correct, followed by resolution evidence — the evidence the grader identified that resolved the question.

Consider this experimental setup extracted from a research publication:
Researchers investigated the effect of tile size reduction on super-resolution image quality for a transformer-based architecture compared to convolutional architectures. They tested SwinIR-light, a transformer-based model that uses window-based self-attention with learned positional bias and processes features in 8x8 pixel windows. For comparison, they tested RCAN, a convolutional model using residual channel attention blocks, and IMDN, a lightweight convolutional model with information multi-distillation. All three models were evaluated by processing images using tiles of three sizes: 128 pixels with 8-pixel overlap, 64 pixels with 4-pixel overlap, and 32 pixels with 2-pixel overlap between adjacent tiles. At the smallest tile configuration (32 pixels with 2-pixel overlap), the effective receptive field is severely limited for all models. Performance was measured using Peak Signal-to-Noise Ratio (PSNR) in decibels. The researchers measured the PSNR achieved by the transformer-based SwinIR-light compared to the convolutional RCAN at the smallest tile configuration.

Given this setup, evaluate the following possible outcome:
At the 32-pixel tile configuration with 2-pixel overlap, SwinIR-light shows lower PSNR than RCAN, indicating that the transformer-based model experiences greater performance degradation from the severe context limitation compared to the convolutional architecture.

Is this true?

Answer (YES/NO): YES